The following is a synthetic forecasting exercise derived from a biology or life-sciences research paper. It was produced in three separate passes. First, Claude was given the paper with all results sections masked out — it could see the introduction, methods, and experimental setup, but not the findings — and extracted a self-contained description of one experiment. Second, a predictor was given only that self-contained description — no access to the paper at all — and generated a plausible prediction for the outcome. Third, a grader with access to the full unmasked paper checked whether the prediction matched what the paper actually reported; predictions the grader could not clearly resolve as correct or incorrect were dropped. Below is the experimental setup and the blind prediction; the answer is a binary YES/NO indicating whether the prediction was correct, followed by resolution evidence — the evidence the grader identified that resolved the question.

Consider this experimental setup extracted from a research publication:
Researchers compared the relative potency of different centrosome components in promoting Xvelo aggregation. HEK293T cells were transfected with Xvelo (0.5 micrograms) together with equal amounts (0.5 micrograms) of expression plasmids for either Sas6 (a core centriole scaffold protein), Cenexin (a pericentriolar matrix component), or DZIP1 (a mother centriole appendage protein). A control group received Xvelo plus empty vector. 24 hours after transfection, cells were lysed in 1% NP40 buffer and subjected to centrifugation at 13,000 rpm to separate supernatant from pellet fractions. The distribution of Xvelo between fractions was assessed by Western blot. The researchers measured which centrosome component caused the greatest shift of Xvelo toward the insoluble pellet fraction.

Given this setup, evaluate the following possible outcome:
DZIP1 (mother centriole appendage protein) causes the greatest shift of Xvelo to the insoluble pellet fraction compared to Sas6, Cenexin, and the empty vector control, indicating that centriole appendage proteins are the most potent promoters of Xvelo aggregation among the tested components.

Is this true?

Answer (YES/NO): NO